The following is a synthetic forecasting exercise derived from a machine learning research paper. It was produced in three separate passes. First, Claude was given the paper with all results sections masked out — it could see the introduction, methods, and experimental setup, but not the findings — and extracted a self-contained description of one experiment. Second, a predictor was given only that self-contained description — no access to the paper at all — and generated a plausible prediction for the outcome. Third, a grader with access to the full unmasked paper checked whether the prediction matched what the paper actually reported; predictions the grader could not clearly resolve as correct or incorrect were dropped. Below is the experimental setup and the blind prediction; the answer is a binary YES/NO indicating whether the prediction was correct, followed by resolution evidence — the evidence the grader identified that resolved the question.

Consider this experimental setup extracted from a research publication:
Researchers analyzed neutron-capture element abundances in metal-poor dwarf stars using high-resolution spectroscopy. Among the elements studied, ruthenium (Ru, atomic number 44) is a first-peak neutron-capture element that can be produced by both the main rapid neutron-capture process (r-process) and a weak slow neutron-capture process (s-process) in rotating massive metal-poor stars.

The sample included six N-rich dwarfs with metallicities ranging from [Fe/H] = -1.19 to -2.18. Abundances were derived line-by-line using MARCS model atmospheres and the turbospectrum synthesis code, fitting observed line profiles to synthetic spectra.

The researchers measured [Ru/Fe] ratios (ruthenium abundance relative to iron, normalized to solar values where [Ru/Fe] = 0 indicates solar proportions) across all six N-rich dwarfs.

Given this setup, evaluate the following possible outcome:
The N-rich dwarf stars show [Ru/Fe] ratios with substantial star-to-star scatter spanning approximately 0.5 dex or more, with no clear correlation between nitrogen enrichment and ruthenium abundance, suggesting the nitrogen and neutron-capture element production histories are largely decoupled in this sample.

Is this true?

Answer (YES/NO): NO